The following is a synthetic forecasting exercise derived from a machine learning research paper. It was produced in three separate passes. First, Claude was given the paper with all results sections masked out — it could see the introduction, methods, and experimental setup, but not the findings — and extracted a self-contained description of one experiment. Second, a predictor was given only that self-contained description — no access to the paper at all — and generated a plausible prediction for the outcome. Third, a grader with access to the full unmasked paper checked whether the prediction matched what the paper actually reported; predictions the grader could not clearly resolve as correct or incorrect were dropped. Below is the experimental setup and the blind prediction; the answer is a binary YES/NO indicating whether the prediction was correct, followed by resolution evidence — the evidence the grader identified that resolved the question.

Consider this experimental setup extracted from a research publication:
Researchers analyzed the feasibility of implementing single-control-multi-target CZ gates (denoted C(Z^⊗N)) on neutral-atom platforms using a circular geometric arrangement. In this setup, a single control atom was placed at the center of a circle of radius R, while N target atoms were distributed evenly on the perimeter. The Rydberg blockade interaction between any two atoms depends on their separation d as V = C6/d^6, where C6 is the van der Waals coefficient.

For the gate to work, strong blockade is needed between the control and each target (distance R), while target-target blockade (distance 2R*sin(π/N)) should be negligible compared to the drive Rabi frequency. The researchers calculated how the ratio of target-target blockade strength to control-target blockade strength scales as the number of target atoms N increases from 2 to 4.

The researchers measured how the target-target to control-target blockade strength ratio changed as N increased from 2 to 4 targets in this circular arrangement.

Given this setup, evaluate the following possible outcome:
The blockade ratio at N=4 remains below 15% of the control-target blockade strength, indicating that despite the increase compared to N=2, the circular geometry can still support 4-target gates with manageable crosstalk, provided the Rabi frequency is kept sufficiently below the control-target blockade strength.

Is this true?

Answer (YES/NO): NO